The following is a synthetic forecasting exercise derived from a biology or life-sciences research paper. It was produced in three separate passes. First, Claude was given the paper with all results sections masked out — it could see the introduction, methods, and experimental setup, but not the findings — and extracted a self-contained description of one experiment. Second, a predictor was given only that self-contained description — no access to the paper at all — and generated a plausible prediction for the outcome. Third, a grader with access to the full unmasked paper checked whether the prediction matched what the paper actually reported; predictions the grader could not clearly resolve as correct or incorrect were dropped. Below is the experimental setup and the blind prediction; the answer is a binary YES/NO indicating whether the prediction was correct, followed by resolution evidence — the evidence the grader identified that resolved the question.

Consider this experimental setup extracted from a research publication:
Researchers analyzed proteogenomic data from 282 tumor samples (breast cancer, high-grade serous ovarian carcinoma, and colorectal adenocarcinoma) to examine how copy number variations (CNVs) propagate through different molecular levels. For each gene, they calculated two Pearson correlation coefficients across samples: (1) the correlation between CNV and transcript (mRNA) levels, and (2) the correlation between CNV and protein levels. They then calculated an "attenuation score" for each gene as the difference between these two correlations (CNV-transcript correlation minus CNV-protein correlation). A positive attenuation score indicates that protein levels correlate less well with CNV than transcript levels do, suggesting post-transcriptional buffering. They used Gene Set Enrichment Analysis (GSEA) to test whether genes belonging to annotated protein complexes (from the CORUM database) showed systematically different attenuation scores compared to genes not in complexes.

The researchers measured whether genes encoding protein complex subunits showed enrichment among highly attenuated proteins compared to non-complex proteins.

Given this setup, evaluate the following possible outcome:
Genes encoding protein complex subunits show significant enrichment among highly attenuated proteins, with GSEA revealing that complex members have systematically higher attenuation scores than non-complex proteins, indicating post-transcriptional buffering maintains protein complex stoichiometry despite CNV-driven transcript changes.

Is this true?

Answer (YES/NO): YES